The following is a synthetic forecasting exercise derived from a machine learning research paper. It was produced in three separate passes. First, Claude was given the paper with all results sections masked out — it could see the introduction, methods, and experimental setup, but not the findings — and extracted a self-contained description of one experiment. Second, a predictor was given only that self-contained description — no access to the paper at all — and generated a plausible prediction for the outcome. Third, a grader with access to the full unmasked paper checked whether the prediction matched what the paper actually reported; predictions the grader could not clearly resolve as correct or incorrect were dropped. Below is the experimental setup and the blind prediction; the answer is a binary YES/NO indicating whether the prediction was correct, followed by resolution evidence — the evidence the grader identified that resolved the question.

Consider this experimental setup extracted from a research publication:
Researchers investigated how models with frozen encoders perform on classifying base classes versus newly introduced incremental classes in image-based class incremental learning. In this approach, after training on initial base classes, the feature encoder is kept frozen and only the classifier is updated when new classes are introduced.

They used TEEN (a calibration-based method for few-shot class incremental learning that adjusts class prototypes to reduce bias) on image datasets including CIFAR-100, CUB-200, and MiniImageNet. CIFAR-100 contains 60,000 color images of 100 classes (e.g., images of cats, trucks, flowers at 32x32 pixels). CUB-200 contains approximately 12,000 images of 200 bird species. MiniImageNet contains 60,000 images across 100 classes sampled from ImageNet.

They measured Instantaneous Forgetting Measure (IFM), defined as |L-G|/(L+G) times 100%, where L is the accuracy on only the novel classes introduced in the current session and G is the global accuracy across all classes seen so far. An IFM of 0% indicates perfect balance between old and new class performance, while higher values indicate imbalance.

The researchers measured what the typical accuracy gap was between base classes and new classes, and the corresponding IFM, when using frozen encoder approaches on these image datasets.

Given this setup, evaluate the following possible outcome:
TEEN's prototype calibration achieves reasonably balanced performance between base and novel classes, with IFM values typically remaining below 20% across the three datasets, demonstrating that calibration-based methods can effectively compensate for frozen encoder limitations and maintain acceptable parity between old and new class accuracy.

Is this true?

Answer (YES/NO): NO